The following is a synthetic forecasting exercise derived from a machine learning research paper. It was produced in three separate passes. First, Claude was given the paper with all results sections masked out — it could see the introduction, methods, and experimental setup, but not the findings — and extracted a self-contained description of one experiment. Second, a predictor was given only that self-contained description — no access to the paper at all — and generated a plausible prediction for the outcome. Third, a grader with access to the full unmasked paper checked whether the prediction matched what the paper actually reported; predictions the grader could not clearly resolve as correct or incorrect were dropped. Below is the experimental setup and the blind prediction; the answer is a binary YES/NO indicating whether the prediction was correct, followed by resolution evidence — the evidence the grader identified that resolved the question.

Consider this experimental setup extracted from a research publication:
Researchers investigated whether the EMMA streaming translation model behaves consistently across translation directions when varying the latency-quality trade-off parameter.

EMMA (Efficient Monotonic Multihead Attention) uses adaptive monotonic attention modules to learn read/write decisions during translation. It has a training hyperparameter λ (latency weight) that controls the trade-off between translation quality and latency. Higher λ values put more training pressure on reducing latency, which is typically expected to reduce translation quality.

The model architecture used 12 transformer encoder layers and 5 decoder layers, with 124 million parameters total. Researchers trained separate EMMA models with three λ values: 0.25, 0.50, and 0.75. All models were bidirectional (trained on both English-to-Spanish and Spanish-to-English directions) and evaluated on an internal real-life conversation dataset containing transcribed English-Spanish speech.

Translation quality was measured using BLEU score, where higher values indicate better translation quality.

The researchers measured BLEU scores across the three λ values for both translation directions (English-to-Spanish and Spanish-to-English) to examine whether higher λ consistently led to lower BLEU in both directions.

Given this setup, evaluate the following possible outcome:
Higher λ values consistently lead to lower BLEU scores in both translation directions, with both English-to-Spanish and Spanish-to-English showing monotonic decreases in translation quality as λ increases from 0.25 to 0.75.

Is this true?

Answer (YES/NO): NO